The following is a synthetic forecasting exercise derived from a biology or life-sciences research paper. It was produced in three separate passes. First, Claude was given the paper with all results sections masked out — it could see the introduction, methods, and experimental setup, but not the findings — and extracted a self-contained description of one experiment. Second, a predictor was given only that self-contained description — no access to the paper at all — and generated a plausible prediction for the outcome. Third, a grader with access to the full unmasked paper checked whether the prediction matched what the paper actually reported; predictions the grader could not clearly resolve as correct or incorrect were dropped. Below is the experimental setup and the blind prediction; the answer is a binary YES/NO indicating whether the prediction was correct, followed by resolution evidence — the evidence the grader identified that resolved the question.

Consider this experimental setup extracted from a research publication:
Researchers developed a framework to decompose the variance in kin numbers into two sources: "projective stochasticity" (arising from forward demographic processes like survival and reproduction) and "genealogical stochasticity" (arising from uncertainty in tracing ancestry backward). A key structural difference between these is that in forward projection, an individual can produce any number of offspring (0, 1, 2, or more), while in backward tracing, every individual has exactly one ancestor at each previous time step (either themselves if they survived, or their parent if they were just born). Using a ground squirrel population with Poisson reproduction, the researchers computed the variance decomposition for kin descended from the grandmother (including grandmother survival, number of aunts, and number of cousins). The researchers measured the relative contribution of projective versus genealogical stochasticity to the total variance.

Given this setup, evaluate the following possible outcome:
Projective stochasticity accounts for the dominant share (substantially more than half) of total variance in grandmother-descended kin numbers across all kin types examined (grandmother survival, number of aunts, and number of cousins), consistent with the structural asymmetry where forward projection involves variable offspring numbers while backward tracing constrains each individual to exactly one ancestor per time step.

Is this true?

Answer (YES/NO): YES